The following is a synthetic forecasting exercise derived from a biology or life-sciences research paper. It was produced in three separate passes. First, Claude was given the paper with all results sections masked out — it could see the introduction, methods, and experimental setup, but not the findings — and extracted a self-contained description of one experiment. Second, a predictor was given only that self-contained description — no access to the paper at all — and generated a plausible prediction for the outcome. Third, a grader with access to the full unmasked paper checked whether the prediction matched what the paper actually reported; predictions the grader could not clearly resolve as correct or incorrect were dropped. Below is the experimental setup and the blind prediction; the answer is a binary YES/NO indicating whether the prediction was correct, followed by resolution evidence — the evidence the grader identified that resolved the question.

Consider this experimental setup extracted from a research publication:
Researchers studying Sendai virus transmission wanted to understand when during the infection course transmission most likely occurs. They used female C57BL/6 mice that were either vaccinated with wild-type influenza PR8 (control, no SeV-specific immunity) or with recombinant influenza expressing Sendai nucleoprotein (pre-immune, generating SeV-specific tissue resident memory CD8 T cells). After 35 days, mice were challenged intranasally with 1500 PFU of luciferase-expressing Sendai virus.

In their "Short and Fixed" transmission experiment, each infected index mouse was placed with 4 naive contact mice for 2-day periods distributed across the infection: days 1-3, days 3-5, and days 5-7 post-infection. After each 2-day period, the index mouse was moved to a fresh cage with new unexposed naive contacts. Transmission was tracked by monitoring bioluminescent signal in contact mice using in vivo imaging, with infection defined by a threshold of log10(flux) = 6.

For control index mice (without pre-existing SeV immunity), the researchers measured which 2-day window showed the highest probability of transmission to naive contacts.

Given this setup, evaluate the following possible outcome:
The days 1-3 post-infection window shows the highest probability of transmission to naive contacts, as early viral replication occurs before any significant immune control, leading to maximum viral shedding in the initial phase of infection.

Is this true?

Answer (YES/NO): NO